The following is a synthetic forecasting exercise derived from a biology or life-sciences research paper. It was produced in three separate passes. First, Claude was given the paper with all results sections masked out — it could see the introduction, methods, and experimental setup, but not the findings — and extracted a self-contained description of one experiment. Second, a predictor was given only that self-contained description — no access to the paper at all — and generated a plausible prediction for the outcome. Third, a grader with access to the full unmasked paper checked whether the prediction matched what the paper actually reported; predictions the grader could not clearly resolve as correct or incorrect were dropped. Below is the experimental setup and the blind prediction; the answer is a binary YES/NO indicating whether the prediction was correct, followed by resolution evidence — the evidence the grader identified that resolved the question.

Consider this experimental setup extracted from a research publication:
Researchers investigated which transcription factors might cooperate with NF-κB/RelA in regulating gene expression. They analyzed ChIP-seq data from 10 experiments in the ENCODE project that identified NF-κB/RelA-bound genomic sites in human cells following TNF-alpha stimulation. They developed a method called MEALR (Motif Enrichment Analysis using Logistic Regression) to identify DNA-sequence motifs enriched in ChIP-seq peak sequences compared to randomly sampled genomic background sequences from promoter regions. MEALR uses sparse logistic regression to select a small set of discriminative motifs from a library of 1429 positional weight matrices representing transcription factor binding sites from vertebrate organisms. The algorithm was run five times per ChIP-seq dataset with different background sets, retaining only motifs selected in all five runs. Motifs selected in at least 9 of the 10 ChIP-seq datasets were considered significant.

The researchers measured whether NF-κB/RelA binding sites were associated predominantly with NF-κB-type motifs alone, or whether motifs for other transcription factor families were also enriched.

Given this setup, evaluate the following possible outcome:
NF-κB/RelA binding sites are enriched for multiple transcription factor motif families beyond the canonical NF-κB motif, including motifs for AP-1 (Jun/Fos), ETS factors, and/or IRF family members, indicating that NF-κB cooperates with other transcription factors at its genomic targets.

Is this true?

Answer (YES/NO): YES